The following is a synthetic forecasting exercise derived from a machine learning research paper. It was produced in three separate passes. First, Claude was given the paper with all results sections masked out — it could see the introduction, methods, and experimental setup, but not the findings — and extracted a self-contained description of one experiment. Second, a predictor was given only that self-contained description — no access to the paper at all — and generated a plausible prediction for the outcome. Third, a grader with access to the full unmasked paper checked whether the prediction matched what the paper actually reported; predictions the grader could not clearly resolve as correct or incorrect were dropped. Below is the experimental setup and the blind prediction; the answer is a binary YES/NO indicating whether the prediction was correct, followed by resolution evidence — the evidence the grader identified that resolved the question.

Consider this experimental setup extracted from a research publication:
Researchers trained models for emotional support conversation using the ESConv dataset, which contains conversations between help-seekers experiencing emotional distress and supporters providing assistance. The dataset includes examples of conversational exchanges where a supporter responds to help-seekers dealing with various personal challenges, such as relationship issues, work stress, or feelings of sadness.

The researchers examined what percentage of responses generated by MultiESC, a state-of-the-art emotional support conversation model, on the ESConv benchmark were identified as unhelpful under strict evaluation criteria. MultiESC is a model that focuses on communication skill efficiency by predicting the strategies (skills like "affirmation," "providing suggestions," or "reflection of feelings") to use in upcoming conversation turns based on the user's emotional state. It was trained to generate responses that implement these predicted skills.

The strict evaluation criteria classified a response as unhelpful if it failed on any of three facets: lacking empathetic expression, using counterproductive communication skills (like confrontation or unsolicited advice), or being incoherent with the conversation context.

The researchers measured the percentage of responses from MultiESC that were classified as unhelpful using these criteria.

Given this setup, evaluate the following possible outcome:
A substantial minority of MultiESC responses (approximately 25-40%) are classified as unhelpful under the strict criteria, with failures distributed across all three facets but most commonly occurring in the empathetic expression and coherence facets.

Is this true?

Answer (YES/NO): NO